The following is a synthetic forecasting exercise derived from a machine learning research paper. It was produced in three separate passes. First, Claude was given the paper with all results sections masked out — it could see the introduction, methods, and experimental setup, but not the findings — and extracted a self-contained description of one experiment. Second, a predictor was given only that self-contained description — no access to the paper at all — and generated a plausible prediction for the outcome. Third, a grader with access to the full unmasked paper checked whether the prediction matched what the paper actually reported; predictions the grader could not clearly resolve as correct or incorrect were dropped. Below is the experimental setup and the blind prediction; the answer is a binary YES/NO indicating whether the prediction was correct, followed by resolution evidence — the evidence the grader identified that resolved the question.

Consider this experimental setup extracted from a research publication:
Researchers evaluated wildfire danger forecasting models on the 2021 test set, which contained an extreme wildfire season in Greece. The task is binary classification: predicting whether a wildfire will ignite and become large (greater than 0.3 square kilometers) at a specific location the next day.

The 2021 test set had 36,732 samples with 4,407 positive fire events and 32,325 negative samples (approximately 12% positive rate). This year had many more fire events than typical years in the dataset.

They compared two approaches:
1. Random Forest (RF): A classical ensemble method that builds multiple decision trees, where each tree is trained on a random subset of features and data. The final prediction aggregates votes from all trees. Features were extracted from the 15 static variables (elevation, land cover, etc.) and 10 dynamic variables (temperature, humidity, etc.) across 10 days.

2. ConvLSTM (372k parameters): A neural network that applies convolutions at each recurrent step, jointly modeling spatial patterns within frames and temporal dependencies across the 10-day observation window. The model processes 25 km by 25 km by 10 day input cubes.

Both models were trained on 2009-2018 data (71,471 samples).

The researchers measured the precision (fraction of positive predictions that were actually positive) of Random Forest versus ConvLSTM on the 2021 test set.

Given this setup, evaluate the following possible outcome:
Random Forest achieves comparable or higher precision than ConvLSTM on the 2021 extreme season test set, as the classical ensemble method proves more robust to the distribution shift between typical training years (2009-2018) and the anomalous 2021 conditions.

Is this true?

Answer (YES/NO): NO